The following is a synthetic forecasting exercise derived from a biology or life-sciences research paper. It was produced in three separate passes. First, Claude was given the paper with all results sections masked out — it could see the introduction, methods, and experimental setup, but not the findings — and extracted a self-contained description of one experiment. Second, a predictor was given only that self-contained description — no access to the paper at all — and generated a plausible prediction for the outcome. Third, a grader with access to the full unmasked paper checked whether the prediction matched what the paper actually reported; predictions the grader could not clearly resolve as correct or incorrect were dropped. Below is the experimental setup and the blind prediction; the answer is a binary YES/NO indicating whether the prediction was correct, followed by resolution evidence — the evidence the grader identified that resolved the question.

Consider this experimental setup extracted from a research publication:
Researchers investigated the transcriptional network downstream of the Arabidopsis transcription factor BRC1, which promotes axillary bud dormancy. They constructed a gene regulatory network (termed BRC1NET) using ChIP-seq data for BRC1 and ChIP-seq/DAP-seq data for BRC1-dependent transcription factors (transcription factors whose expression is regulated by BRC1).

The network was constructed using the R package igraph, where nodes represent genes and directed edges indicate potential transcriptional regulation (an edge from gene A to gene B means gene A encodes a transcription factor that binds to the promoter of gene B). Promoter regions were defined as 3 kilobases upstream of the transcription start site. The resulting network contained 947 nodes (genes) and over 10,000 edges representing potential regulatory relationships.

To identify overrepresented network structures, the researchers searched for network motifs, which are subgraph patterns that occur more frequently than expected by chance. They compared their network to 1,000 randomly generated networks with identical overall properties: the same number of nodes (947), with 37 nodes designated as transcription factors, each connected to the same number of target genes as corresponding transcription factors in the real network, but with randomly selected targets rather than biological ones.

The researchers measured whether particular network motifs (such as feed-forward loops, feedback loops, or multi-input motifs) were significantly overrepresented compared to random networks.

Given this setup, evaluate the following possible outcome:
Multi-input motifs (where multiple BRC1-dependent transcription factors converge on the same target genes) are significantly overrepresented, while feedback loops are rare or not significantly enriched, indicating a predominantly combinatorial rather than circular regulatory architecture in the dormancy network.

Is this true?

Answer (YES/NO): NO